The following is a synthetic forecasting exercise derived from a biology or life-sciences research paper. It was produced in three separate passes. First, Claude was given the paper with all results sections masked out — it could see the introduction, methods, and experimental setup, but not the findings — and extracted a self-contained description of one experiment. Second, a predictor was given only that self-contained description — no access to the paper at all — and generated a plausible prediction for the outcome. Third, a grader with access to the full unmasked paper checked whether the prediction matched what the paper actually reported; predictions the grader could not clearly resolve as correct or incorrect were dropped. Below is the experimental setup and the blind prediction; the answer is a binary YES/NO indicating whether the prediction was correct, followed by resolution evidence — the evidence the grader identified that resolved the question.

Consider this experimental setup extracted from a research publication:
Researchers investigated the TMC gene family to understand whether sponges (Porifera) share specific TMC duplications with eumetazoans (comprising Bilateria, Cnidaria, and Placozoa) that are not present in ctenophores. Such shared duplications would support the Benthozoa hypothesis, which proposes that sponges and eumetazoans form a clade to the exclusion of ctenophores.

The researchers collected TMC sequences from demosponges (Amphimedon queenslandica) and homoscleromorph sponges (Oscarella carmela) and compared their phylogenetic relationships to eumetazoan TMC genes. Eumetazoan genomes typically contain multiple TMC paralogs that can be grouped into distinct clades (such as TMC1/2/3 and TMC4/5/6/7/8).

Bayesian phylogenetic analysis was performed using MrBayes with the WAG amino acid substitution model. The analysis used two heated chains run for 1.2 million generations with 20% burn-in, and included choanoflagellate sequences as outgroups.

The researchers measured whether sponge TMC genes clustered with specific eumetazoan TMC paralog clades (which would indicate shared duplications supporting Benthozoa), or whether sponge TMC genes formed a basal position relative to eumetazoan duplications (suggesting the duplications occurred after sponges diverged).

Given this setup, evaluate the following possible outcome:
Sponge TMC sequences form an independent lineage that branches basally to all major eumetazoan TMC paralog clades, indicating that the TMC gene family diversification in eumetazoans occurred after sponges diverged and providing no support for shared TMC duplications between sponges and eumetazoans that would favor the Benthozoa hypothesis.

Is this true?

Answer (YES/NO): NO